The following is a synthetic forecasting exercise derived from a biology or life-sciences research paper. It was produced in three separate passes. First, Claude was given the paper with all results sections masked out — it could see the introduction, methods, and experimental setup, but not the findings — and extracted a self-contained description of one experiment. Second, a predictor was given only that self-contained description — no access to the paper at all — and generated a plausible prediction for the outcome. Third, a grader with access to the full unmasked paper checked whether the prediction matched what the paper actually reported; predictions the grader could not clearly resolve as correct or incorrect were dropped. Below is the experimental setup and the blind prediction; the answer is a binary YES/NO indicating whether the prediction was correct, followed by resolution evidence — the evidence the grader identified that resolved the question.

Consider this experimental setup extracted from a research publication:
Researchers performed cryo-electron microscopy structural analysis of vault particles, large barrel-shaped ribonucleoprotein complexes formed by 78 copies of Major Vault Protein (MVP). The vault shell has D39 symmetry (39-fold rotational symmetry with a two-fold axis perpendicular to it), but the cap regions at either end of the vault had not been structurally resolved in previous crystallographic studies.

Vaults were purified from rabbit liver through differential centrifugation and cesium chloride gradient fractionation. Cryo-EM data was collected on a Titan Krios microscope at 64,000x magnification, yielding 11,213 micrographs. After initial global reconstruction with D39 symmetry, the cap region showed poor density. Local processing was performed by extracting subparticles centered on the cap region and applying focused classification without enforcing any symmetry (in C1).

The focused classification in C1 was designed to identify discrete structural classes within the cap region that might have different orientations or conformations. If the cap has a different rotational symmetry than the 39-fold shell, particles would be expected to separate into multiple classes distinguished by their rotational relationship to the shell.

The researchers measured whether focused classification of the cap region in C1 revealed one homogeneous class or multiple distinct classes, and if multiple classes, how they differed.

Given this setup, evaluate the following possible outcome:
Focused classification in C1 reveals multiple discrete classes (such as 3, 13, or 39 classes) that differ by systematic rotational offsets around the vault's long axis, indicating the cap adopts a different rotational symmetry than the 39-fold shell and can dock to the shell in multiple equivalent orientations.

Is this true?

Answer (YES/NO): YES